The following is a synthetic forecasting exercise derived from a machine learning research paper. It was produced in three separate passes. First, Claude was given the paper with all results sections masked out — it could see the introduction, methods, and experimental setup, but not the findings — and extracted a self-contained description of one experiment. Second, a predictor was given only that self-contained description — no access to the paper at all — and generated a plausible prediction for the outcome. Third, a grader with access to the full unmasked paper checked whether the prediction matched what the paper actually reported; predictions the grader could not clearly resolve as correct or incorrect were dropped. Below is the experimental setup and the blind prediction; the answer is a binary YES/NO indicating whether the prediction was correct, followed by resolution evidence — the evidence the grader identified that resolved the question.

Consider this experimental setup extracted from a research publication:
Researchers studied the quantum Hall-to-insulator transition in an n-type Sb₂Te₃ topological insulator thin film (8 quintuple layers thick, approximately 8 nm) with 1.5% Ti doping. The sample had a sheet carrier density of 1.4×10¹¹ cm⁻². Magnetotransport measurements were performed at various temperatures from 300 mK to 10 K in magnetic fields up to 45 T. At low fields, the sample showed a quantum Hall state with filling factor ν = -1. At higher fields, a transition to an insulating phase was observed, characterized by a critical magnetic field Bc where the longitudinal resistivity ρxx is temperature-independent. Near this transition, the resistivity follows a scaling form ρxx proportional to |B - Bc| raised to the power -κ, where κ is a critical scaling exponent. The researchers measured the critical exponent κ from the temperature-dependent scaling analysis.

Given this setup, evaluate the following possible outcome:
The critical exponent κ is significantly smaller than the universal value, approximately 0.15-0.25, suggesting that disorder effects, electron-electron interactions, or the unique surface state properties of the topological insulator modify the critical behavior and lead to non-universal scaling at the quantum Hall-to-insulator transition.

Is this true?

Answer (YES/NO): YES